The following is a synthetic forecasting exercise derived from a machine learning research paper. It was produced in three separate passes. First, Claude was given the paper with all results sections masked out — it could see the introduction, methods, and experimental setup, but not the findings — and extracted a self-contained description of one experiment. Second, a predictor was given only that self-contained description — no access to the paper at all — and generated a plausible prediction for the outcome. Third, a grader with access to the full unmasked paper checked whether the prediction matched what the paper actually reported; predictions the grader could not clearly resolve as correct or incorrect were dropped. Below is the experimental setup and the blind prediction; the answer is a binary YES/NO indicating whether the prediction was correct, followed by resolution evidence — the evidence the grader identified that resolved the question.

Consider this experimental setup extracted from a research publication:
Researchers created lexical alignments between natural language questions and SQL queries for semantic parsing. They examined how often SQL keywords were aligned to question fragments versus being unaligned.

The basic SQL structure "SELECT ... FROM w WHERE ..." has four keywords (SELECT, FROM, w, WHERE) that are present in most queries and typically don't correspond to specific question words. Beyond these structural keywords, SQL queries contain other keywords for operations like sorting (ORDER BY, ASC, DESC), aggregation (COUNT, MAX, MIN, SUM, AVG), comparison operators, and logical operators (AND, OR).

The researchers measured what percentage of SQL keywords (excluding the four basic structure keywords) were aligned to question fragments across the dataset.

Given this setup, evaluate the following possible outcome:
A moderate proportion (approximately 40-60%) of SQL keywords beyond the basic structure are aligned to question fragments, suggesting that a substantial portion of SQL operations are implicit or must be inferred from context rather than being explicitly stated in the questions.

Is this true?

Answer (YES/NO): NO